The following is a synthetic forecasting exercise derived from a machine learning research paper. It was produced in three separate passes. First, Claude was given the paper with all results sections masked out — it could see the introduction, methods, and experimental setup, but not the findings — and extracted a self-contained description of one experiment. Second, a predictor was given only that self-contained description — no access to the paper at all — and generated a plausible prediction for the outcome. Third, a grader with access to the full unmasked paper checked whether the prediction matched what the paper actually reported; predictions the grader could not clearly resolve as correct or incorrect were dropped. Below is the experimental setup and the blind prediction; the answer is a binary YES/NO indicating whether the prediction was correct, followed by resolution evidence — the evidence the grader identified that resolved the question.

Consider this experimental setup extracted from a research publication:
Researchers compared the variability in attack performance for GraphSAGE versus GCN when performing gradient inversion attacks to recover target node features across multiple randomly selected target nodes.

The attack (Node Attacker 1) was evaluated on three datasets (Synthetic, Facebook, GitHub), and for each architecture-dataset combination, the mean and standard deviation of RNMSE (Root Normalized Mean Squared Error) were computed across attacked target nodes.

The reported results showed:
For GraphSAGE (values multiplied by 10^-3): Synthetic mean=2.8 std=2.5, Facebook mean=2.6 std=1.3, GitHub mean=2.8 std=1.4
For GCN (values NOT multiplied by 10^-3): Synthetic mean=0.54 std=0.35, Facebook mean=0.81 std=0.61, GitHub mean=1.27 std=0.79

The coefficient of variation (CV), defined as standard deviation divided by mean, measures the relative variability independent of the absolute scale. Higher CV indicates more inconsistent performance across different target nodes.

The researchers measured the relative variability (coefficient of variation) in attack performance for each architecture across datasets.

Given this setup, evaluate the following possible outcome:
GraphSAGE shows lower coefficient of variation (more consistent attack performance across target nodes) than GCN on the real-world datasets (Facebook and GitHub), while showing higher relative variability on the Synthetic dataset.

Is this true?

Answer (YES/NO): YES